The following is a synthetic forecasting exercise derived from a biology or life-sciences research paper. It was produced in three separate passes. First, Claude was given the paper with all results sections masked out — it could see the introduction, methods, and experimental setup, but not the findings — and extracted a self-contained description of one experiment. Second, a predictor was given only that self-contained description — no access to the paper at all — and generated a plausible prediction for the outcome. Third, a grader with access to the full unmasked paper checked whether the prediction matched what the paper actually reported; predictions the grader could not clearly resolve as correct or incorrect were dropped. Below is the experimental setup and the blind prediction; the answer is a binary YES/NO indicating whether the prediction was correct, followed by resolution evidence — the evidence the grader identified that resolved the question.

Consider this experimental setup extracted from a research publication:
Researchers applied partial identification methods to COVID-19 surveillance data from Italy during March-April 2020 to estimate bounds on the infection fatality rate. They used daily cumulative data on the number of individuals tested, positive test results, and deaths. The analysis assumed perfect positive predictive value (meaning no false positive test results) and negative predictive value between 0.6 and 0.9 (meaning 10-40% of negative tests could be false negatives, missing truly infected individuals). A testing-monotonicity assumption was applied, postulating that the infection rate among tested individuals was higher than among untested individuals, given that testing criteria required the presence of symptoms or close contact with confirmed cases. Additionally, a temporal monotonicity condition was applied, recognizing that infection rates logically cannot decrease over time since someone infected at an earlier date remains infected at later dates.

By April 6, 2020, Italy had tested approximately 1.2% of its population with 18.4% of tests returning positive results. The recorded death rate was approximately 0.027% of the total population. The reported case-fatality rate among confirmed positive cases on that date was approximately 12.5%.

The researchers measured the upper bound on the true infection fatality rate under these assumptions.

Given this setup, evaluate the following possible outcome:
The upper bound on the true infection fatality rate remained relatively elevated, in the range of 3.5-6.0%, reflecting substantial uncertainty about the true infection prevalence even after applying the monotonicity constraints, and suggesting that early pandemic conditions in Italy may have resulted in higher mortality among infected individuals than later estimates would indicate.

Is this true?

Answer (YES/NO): NO